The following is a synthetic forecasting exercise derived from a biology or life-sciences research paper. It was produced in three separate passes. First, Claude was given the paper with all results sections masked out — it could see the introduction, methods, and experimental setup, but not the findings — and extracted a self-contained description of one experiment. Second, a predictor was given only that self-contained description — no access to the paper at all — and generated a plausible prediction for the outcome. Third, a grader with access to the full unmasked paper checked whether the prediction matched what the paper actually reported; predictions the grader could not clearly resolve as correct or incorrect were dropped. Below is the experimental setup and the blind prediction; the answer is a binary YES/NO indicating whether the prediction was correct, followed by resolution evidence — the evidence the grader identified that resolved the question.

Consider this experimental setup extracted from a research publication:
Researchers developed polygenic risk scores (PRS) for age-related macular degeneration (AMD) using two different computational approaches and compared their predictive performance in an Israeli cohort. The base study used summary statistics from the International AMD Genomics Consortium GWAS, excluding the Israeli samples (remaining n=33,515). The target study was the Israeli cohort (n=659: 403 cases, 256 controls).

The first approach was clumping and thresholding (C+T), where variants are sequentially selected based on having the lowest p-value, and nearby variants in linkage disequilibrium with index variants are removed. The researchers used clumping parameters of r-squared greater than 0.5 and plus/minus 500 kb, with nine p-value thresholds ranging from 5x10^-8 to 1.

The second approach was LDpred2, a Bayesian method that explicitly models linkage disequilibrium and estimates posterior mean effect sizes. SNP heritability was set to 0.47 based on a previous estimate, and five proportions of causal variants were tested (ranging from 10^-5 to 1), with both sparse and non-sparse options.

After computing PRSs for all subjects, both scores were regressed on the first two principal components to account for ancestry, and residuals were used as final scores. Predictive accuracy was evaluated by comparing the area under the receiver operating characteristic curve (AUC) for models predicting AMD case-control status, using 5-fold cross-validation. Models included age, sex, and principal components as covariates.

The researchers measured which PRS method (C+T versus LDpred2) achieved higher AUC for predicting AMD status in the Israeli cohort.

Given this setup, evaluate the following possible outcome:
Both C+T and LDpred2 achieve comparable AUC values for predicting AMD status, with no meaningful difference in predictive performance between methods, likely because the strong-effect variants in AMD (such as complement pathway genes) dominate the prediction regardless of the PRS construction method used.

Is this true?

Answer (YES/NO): NO